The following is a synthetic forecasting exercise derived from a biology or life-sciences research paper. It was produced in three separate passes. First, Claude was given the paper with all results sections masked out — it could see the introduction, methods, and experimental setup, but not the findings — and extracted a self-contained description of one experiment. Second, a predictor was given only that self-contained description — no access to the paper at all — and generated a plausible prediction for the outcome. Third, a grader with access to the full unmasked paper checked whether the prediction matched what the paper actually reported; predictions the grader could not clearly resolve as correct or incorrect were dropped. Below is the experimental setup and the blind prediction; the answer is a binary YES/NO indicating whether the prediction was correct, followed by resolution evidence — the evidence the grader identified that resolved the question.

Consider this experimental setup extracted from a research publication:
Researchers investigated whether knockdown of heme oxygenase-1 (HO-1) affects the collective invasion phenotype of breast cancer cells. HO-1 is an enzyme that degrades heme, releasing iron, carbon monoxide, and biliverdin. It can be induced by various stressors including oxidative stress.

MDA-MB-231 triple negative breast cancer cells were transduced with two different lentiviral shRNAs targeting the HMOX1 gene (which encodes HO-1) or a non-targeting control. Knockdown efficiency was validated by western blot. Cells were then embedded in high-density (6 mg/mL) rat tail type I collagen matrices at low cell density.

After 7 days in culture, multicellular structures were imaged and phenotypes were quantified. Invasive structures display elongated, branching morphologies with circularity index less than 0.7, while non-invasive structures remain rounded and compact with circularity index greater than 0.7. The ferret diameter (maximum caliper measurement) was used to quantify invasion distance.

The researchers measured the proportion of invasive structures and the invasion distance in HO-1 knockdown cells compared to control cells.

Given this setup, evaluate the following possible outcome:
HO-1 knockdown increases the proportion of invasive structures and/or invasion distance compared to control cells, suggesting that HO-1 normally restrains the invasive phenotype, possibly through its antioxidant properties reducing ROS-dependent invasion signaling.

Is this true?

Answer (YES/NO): NO